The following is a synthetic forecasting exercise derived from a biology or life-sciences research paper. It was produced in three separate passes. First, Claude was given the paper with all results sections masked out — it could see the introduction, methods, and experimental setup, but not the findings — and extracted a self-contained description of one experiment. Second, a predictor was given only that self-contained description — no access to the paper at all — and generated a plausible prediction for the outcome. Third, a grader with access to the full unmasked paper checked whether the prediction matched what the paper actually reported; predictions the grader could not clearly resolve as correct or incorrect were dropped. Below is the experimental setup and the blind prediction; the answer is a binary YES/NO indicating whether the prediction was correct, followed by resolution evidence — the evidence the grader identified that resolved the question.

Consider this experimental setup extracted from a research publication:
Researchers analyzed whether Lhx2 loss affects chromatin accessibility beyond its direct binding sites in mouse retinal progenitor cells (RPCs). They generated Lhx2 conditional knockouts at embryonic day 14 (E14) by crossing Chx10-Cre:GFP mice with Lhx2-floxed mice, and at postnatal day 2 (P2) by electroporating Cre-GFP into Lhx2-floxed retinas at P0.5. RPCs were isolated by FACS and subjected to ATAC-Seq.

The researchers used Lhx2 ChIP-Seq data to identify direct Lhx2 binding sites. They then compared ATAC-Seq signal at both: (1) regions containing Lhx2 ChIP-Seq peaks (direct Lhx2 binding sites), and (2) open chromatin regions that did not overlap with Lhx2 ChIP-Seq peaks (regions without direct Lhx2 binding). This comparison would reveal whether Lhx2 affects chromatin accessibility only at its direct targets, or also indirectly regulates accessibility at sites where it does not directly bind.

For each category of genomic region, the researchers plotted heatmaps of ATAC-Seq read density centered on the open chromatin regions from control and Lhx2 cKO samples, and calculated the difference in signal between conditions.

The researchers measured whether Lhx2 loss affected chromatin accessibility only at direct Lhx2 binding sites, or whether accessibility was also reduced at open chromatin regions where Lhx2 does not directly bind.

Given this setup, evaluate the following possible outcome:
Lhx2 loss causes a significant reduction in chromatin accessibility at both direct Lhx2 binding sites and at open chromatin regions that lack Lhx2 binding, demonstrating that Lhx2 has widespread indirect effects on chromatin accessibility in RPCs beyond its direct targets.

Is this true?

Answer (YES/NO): YES